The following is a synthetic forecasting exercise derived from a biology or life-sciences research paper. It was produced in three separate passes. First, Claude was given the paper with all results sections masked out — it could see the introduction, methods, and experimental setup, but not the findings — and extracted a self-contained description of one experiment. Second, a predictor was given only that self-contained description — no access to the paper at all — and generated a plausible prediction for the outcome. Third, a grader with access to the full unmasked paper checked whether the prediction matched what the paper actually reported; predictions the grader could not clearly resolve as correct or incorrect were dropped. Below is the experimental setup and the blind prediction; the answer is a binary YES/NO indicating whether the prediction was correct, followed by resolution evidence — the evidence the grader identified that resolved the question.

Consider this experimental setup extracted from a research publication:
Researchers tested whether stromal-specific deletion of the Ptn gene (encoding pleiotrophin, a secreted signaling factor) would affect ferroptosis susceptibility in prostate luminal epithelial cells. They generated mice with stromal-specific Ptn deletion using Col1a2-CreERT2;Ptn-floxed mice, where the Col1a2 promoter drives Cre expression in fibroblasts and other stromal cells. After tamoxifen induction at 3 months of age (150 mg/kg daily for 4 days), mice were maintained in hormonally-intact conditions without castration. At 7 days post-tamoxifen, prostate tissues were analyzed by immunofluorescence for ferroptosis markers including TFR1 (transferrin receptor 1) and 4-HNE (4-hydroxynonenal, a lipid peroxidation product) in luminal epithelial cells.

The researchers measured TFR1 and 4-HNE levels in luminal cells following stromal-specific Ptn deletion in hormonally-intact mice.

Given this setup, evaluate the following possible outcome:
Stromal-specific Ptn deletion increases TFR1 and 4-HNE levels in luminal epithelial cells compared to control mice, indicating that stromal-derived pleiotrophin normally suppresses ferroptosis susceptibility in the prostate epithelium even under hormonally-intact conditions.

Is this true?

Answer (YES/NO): NO